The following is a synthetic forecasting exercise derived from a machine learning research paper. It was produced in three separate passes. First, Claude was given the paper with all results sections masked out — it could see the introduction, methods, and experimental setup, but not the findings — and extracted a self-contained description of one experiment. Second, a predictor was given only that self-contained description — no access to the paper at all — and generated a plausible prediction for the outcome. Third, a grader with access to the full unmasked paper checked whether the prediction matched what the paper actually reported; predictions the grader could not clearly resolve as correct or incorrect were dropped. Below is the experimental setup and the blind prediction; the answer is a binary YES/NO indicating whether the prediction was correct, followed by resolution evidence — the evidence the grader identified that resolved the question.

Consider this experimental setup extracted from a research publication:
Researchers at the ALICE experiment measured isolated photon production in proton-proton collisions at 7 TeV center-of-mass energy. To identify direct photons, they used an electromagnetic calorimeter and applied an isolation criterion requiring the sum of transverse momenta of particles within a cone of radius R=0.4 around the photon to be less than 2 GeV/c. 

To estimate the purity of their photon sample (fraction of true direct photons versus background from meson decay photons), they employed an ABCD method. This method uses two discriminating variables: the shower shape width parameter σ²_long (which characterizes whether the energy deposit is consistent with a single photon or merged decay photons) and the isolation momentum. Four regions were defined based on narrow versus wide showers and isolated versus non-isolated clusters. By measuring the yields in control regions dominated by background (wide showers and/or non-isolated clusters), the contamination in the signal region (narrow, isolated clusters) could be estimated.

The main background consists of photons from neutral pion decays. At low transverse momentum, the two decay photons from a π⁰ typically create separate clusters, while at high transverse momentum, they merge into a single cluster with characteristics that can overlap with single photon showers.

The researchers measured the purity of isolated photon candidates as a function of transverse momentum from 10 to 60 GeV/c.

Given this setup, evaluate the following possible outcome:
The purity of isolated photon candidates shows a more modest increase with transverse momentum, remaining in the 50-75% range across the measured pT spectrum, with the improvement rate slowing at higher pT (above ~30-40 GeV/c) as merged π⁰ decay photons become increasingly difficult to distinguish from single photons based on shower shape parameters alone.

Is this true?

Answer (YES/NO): NO